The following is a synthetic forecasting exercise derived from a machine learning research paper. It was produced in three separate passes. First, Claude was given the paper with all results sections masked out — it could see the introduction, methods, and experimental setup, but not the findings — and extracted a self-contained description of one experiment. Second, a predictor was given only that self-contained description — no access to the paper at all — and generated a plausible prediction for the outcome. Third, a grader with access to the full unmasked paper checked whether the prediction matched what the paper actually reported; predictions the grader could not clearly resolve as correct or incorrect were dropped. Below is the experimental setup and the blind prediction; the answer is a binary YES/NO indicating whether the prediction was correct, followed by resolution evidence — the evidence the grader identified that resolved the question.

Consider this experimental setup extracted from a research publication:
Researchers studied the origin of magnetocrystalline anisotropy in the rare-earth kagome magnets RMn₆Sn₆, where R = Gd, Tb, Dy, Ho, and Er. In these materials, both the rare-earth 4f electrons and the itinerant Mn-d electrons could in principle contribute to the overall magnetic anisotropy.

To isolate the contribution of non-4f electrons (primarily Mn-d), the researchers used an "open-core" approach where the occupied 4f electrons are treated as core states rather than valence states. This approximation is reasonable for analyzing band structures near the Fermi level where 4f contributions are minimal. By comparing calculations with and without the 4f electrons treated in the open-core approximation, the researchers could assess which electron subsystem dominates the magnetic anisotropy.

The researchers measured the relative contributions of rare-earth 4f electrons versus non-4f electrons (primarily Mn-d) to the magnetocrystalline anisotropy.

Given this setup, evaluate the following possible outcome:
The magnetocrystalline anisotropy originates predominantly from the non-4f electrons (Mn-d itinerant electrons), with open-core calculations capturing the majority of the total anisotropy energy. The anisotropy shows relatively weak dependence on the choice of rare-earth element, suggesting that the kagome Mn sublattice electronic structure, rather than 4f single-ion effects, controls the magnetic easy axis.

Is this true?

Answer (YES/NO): NO